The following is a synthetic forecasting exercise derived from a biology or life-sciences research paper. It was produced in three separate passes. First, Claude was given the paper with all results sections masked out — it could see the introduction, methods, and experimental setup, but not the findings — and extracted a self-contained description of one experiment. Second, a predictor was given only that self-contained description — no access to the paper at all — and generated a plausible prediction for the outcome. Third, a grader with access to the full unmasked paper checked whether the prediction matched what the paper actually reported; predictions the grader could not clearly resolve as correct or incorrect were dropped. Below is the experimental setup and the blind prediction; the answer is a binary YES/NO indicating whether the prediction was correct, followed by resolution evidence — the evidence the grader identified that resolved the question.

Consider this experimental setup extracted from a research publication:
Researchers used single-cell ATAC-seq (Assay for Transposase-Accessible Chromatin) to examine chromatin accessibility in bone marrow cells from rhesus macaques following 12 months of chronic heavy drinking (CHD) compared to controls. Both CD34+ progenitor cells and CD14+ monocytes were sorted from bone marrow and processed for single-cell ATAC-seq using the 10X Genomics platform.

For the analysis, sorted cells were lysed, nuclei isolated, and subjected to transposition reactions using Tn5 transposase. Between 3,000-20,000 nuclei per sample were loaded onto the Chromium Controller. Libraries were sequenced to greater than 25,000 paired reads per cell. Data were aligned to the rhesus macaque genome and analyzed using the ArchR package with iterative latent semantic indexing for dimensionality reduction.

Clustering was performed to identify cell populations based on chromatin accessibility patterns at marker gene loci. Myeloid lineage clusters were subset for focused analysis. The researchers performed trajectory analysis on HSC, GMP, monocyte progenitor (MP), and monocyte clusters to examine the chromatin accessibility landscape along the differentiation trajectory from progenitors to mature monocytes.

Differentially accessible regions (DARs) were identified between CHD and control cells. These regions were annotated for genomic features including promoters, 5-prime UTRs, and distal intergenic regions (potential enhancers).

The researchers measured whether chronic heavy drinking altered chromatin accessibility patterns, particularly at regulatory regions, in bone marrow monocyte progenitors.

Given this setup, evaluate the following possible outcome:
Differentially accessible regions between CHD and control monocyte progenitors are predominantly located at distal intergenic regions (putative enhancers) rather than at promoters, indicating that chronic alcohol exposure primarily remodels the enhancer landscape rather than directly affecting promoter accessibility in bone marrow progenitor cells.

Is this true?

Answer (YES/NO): NO